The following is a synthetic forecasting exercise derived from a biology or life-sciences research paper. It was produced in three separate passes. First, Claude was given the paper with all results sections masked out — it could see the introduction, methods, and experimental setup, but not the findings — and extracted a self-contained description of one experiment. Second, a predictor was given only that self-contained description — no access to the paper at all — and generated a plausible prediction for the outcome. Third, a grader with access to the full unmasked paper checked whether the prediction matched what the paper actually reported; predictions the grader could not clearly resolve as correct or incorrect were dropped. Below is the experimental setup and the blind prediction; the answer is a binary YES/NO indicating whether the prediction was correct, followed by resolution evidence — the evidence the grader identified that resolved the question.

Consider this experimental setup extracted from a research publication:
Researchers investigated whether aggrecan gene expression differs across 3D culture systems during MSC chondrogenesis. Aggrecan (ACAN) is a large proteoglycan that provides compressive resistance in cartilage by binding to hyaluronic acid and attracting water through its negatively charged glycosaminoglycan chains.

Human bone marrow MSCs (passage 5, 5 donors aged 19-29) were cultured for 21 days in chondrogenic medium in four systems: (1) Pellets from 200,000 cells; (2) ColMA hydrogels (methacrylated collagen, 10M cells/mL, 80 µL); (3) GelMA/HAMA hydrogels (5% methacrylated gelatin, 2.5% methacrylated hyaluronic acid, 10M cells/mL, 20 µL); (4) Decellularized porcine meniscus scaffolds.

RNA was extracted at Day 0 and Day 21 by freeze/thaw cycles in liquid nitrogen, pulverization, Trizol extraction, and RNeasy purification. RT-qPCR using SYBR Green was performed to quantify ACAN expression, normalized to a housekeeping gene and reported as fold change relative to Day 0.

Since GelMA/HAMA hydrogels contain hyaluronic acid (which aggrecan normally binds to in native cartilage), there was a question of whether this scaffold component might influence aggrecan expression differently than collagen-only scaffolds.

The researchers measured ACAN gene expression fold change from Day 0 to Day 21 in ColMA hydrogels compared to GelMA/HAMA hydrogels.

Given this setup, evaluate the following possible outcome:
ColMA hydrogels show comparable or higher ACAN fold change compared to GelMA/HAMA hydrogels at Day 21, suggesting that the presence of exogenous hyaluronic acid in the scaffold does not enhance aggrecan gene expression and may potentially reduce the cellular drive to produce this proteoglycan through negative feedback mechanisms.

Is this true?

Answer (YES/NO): YES